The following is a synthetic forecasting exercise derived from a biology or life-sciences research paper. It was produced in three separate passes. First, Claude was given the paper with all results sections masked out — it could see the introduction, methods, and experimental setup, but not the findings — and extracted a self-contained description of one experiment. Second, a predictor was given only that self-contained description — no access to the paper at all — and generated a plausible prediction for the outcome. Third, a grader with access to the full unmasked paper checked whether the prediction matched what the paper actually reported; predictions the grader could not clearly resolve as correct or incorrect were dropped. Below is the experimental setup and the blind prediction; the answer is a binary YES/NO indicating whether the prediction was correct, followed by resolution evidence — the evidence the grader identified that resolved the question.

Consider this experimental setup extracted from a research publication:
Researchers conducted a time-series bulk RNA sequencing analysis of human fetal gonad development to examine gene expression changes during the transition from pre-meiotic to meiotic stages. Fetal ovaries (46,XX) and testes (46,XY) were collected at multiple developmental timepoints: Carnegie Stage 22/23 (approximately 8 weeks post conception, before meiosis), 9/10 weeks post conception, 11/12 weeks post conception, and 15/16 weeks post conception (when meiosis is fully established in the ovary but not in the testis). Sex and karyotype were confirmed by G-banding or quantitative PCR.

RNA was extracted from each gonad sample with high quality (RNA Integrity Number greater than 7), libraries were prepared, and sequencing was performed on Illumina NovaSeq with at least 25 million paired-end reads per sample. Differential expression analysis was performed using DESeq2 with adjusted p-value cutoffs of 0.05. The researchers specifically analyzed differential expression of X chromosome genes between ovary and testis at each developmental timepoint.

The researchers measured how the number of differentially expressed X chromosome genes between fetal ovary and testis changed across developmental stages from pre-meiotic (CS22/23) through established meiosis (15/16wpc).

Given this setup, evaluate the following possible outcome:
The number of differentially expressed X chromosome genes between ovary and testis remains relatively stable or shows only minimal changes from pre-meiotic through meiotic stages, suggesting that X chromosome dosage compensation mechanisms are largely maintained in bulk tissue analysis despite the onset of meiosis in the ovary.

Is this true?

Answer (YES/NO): NO